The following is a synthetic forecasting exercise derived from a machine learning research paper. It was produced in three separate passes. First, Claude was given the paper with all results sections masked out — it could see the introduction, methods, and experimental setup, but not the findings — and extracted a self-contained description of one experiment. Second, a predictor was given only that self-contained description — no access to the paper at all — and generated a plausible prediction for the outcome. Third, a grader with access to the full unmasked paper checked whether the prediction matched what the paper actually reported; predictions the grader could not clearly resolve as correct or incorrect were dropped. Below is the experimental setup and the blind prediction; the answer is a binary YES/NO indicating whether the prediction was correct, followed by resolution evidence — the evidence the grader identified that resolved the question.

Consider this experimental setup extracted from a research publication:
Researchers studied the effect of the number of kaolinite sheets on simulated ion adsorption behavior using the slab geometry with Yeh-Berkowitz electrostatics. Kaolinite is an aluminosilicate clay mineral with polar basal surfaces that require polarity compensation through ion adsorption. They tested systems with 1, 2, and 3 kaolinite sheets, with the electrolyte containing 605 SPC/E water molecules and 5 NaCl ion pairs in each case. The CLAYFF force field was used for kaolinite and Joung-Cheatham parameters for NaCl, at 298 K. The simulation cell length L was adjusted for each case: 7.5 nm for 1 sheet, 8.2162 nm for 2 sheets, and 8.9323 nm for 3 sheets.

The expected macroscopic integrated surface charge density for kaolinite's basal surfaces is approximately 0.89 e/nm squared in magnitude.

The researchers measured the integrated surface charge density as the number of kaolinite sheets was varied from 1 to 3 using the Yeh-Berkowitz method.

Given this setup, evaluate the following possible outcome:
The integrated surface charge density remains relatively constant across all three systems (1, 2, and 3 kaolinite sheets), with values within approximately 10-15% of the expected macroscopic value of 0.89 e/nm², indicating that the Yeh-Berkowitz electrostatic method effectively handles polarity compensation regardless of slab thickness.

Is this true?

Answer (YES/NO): NO